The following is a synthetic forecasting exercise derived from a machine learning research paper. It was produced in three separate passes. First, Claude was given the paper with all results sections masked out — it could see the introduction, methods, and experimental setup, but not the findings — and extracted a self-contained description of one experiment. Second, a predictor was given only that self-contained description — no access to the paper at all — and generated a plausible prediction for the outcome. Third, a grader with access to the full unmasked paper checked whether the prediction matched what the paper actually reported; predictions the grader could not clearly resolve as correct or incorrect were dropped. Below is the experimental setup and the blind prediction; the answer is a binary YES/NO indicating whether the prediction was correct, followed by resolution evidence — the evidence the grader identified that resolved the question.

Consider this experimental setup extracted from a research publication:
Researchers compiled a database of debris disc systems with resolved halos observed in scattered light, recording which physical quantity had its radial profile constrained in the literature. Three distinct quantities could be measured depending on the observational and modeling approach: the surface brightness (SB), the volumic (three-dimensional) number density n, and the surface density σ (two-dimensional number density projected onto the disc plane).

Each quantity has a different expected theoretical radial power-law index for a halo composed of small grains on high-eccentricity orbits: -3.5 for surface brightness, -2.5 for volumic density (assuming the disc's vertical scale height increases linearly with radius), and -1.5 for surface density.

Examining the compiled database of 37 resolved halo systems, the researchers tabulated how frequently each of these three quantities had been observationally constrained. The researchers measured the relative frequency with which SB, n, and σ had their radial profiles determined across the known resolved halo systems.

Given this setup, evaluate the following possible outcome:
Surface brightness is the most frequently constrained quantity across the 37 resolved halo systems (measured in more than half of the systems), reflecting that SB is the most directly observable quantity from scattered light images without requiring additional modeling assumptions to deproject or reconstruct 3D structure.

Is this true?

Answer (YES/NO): NO